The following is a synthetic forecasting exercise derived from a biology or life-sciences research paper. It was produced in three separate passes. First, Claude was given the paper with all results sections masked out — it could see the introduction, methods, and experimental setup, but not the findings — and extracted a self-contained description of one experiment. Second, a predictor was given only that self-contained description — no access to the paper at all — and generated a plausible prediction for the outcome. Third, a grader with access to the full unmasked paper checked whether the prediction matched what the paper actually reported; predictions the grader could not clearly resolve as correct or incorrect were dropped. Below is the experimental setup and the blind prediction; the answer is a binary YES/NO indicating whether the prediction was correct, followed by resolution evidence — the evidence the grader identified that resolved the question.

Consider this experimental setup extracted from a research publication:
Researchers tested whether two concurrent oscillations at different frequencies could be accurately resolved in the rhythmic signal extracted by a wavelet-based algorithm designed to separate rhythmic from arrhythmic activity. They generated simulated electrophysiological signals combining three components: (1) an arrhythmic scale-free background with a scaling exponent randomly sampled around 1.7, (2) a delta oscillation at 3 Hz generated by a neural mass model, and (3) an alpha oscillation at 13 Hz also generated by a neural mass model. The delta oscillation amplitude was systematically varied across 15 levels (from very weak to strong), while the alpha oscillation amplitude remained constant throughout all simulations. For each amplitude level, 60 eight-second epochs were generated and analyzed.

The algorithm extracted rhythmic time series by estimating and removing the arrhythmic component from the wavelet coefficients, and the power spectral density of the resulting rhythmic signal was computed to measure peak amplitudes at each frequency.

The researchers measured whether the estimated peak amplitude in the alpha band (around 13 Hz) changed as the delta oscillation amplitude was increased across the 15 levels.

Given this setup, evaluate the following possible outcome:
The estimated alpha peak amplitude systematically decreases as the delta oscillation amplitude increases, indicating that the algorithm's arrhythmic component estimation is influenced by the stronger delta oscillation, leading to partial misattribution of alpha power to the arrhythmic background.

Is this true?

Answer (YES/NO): NO